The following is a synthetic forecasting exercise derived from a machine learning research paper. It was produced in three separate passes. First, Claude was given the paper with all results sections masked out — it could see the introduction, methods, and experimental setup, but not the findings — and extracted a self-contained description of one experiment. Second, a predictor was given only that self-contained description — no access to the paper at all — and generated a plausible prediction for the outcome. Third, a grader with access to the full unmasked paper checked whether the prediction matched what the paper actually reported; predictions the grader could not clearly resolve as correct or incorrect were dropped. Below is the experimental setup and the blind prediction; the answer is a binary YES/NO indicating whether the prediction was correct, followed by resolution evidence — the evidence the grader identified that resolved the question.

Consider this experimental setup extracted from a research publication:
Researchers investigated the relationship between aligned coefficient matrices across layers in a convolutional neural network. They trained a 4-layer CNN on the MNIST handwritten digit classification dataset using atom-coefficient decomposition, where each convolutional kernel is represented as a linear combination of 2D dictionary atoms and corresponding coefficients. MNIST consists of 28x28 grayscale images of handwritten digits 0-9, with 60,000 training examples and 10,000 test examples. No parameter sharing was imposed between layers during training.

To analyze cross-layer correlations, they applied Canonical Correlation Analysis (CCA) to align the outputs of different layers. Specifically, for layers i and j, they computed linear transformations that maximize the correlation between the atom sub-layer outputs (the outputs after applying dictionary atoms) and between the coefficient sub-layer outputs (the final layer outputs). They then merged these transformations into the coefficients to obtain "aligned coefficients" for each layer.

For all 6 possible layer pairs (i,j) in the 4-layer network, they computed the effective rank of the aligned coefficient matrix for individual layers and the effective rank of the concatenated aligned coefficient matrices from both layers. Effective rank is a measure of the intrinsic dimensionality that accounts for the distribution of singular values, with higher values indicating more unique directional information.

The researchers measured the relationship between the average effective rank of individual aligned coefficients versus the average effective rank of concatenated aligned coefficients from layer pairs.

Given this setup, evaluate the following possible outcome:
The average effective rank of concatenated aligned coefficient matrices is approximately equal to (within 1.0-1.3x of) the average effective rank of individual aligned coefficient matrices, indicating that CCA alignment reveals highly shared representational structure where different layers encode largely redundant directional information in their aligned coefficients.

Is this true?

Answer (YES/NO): YES